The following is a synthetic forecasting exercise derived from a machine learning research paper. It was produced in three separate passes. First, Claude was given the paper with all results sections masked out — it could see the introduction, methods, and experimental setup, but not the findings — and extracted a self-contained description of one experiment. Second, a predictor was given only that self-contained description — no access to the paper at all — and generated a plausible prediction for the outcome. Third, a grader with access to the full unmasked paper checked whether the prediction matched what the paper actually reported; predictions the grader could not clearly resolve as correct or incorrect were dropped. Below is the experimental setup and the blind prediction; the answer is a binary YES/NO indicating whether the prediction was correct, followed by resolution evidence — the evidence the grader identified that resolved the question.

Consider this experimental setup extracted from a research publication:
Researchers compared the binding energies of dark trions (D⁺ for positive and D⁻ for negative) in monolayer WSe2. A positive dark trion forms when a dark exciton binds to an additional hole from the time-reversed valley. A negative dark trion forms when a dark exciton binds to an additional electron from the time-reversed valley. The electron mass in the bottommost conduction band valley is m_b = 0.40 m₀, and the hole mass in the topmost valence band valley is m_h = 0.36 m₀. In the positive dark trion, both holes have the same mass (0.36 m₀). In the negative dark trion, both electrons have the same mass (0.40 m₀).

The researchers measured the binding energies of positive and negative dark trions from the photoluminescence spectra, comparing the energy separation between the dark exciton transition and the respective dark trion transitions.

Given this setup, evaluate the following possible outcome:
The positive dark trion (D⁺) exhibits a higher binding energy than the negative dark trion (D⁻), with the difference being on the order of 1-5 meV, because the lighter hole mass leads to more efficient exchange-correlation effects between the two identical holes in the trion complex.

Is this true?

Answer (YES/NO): NO